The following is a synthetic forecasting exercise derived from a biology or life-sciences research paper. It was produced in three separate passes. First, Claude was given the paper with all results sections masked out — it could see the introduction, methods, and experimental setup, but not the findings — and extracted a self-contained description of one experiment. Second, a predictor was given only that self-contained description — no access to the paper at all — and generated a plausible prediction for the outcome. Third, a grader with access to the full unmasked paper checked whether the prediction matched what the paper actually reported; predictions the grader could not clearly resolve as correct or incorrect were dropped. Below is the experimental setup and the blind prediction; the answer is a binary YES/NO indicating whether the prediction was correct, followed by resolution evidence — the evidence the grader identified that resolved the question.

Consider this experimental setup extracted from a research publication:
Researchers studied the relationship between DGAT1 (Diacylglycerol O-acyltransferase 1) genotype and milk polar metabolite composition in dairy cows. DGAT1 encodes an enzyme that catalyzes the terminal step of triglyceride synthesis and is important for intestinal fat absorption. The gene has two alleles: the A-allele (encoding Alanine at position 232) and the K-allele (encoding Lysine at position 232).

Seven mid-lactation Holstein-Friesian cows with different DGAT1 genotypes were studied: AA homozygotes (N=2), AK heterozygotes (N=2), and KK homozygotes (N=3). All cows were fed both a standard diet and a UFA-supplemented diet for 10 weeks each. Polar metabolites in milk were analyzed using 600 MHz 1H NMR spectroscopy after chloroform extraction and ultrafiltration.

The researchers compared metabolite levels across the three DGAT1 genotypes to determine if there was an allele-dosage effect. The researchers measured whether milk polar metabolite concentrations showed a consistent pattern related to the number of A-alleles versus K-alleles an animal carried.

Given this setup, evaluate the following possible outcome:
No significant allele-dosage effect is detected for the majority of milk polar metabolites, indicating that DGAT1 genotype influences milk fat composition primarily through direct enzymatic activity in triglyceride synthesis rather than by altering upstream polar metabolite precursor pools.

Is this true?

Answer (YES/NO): NO